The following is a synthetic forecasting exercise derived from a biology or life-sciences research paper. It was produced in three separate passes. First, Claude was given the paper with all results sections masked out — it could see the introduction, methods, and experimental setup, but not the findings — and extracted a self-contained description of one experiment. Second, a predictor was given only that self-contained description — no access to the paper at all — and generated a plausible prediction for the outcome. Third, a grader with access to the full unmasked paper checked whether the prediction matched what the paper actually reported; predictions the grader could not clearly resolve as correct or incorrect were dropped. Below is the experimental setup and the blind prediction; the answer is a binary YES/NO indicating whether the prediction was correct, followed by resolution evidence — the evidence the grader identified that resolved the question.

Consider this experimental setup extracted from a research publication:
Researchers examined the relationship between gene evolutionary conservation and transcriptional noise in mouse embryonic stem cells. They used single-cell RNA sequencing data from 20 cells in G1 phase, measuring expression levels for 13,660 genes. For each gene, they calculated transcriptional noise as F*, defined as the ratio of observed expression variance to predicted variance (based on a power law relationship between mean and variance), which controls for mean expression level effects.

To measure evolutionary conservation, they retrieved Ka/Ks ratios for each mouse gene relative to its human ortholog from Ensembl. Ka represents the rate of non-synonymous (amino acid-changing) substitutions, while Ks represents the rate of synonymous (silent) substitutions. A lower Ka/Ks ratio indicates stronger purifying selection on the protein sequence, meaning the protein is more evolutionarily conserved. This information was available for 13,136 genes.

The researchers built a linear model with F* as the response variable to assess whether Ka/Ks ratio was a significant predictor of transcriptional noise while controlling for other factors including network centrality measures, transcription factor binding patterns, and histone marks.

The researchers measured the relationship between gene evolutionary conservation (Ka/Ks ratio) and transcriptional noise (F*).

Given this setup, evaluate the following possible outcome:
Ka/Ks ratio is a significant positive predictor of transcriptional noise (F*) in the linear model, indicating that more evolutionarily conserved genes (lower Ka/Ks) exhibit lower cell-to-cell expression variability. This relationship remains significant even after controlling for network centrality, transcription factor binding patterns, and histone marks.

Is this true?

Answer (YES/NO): YES